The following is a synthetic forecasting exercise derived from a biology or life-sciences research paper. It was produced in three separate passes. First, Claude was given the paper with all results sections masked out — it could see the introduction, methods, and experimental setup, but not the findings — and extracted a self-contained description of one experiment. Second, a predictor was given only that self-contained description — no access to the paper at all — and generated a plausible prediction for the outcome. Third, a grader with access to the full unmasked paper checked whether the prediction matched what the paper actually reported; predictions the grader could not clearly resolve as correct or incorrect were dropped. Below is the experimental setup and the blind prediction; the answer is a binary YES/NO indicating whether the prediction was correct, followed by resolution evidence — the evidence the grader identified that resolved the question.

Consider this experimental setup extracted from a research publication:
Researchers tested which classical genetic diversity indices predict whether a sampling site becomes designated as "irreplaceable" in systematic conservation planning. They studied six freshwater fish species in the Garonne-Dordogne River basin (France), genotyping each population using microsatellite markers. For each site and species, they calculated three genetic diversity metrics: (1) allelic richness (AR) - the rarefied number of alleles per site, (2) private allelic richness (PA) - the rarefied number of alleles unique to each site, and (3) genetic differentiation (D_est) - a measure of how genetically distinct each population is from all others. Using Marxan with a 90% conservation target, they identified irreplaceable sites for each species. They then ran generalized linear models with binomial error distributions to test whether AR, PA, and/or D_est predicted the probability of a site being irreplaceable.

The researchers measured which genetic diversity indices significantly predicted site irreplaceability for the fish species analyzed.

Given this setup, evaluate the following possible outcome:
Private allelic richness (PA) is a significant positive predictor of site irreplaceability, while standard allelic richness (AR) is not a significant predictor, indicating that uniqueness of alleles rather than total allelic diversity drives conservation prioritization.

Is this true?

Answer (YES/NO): YES